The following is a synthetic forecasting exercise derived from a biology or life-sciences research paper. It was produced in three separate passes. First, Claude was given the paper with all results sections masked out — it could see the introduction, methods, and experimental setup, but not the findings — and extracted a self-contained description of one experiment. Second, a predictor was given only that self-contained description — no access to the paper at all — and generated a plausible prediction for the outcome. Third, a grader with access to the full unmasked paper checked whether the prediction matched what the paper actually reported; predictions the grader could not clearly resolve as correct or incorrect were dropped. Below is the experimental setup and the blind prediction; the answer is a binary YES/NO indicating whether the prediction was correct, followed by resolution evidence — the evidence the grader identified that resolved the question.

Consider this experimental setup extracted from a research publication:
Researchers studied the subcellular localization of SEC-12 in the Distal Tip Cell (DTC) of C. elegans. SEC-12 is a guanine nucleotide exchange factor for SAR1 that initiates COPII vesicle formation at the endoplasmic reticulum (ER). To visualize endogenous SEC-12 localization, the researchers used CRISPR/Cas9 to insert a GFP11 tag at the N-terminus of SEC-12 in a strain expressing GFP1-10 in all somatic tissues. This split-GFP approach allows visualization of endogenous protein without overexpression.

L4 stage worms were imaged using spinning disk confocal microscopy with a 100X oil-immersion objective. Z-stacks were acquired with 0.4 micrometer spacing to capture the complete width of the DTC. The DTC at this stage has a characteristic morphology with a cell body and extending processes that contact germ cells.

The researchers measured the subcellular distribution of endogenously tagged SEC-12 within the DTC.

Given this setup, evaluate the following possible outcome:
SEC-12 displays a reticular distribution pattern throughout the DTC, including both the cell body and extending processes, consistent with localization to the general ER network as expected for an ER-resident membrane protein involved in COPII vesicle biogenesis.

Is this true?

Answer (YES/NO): NO